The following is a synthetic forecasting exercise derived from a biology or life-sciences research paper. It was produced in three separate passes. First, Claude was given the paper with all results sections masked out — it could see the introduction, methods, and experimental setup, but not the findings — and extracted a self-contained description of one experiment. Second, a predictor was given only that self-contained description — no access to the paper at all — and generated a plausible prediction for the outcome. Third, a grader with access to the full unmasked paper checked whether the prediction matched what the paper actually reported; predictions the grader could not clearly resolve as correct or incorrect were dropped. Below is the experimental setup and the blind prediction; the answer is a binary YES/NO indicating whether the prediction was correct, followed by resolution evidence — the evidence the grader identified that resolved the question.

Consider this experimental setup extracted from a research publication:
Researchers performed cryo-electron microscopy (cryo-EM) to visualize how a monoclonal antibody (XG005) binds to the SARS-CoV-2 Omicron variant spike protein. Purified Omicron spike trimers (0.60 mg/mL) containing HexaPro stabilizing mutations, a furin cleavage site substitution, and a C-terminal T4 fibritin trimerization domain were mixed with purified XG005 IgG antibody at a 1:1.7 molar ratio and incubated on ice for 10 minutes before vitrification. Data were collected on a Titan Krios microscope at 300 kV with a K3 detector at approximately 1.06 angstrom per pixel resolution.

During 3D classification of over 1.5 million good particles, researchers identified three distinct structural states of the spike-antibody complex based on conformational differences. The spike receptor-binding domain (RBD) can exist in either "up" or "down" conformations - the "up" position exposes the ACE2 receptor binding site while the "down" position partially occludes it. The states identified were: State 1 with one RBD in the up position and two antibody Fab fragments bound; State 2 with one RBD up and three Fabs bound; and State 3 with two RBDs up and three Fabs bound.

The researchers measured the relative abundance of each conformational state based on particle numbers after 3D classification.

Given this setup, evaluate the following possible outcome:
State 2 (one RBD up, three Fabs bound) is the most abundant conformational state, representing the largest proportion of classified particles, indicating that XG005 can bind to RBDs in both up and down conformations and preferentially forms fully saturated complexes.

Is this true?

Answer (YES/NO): NO